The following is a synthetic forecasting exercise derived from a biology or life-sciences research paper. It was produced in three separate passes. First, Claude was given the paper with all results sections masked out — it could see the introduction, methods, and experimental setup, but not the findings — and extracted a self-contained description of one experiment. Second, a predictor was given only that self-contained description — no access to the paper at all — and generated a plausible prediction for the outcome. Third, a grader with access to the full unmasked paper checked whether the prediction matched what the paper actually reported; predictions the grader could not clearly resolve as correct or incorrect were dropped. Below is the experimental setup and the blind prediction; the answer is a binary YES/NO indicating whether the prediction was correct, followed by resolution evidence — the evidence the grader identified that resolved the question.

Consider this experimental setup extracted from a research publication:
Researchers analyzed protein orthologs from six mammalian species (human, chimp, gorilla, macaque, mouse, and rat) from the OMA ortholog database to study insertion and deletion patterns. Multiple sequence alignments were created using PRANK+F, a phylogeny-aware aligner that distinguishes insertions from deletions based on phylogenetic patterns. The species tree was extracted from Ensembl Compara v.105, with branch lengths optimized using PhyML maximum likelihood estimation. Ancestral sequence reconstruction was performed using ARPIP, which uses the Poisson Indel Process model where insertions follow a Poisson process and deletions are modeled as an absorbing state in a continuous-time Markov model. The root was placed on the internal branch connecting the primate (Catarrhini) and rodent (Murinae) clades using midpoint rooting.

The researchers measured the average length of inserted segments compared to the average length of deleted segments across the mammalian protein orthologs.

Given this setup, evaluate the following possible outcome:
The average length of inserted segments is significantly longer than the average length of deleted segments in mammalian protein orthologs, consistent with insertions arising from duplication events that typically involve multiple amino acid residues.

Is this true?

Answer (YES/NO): YES